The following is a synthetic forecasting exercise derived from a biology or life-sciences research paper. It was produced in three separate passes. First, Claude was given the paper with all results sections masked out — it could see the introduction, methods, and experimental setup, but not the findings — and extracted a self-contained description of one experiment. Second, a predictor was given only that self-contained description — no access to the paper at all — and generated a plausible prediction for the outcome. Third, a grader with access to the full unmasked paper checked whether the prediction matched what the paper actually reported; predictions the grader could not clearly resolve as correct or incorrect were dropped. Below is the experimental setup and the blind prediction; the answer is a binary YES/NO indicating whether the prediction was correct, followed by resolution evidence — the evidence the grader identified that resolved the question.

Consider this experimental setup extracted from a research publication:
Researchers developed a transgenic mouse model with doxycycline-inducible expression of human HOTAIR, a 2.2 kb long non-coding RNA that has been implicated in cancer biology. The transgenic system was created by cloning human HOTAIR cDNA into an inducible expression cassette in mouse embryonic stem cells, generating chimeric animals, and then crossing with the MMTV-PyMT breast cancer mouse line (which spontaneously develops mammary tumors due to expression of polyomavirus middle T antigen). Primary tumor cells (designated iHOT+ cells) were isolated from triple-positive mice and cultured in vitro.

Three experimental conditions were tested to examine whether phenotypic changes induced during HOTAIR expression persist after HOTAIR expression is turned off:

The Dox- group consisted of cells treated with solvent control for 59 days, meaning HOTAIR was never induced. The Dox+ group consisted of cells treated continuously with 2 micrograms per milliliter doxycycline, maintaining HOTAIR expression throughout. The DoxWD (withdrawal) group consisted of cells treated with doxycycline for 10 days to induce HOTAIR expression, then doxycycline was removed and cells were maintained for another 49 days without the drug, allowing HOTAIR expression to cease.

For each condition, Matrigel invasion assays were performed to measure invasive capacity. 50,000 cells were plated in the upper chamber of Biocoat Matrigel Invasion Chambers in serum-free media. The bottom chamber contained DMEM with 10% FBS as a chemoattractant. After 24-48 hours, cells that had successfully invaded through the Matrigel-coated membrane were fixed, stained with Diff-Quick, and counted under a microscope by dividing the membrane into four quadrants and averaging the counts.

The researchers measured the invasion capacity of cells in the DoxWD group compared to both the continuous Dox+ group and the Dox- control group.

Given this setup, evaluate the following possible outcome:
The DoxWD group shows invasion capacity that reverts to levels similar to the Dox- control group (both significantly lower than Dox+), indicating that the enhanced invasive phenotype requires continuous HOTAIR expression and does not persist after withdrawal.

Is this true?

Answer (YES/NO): YES